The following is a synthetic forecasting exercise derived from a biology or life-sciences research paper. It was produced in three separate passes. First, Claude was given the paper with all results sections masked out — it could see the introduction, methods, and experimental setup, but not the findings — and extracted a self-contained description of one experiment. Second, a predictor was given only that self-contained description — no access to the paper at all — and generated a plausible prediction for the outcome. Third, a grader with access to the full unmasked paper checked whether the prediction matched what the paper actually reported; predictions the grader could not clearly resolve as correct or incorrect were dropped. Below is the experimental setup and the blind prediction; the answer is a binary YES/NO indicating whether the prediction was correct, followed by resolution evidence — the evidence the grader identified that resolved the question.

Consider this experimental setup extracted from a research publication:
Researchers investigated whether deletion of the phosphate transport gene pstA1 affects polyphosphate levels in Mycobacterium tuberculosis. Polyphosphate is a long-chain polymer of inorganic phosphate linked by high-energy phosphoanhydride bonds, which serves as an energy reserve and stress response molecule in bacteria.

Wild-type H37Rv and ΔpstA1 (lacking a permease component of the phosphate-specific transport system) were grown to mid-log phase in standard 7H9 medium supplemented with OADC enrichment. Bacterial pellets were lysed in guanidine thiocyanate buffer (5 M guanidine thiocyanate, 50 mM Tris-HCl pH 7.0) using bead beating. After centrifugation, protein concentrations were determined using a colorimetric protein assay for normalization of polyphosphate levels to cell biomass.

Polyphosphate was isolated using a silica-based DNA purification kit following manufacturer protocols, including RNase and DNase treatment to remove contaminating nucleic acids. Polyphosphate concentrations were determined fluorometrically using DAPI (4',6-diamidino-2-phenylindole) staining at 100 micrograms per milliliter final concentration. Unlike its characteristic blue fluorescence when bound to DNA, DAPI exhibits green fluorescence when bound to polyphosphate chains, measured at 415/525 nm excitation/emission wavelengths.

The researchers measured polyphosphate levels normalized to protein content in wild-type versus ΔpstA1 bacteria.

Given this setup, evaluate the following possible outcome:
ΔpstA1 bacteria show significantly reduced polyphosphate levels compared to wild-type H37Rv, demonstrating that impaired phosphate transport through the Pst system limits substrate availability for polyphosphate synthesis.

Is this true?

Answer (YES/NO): NO